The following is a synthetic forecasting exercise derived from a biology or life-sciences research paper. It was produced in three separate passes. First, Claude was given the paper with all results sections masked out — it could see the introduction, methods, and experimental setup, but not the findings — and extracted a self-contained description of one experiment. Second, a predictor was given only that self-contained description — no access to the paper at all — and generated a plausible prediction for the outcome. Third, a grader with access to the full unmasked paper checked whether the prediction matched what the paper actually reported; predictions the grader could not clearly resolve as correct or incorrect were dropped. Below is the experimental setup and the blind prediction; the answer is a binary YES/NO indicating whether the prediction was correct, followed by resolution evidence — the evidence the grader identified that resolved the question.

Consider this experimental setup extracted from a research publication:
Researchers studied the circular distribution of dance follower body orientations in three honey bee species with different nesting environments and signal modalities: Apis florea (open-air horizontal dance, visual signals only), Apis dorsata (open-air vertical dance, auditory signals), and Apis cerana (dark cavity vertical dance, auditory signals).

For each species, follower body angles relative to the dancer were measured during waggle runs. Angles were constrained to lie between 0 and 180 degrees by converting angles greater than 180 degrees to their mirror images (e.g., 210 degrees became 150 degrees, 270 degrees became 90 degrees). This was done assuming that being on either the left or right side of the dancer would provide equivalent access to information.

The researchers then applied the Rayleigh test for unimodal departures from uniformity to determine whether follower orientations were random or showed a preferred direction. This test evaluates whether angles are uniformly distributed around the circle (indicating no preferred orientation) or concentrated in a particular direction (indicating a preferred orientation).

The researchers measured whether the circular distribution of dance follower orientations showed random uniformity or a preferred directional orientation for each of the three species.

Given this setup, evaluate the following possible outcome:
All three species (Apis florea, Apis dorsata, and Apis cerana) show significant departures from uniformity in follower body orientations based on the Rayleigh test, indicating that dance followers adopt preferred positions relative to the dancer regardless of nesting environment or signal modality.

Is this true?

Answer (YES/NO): YES